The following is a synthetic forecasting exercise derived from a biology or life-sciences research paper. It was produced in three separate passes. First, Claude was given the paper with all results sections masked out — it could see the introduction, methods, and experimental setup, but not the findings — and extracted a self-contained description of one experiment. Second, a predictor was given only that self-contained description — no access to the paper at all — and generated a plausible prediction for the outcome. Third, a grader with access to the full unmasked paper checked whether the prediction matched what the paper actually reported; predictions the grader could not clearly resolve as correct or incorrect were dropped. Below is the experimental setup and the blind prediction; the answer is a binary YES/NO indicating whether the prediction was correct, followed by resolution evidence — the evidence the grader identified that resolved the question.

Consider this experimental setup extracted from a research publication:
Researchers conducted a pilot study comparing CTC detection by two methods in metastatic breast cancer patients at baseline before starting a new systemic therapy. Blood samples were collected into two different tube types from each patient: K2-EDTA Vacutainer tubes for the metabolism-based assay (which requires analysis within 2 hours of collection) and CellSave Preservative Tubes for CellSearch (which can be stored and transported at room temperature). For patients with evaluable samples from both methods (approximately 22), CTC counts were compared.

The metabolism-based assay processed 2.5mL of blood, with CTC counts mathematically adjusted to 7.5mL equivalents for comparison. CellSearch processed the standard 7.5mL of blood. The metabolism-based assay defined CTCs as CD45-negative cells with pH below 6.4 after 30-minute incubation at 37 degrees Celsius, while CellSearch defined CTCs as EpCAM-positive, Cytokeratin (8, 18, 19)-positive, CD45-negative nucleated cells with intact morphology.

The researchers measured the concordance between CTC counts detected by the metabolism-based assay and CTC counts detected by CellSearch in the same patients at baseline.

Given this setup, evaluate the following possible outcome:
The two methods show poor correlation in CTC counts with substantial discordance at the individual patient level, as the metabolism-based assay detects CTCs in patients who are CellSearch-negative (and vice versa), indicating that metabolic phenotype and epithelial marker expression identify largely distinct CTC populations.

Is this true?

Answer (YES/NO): YES